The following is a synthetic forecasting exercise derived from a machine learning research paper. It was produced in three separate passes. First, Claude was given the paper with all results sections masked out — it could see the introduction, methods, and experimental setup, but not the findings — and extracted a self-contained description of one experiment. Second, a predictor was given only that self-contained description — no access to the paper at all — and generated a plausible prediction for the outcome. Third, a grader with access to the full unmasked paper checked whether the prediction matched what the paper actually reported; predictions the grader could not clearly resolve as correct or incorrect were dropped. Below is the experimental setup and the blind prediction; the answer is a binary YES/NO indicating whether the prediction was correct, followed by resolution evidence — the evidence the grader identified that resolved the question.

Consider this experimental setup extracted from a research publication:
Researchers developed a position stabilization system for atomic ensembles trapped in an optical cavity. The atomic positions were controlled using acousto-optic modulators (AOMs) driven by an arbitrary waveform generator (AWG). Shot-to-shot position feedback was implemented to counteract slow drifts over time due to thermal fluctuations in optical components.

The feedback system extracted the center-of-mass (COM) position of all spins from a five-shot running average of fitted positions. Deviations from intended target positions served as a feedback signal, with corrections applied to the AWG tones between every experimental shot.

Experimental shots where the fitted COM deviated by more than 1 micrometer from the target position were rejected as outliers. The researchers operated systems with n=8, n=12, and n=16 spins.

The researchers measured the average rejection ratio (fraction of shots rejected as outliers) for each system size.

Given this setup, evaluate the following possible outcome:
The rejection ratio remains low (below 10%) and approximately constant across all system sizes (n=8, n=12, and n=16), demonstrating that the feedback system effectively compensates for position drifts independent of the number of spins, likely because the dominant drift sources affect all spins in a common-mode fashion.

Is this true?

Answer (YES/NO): NO